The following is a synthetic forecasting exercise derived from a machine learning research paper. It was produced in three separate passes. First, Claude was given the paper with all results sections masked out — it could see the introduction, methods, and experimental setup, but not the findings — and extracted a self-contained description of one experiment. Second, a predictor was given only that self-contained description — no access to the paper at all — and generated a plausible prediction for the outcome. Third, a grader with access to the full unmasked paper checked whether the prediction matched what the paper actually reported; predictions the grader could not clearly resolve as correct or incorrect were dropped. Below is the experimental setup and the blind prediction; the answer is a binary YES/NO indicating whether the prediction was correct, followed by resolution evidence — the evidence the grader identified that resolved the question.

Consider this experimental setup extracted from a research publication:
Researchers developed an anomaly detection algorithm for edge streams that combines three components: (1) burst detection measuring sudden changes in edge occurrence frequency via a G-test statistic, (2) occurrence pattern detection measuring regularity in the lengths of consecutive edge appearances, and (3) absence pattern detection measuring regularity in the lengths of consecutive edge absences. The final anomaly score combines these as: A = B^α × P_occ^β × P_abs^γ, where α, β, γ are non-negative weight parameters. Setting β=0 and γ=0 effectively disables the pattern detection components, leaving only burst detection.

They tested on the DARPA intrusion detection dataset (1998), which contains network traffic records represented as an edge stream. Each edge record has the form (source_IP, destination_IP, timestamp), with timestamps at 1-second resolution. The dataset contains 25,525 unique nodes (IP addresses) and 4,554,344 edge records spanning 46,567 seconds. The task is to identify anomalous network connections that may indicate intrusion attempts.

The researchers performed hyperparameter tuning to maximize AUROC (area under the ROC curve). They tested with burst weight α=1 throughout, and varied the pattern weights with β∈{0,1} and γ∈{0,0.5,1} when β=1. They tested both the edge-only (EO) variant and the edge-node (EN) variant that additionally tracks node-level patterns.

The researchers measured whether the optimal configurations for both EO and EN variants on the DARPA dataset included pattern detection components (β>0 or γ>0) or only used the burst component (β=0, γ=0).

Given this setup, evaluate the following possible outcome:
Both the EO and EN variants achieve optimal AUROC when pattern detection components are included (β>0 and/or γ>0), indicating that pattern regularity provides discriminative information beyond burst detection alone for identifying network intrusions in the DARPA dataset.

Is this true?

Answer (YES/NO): NO